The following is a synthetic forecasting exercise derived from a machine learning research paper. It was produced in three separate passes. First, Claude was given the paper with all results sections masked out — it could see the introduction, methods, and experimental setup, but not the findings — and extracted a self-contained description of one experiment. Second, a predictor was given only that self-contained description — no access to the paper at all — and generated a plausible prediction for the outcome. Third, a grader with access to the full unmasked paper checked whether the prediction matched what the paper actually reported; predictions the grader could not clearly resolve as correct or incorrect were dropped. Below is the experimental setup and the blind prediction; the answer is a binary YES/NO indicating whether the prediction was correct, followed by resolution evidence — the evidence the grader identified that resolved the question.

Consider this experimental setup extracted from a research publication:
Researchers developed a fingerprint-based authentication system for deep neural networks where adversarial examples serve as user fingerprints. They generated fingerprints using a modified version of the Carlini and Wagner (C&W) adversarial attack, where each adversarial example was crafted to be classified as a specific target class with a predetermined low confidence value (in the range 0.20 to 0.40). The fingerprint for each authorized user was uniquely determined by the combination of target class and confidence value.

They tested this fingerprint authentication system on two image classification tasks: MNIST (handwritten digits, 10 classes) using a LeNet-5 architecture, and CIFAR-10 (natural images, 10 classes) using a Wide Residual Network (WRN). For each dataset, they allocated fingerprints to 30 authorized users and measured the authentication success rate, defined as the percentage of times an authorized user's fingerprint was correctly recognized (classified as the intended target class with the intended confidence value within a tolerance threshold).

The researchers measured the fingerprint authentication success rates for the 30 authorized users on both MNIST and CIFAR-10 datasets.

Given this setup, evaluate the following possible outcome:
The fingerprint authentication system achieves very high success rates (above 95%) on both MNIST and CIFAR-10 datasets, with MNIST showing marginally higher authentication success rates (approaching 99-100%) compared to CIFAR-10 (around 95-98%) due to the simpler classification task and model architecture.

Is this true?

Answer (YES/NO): NO